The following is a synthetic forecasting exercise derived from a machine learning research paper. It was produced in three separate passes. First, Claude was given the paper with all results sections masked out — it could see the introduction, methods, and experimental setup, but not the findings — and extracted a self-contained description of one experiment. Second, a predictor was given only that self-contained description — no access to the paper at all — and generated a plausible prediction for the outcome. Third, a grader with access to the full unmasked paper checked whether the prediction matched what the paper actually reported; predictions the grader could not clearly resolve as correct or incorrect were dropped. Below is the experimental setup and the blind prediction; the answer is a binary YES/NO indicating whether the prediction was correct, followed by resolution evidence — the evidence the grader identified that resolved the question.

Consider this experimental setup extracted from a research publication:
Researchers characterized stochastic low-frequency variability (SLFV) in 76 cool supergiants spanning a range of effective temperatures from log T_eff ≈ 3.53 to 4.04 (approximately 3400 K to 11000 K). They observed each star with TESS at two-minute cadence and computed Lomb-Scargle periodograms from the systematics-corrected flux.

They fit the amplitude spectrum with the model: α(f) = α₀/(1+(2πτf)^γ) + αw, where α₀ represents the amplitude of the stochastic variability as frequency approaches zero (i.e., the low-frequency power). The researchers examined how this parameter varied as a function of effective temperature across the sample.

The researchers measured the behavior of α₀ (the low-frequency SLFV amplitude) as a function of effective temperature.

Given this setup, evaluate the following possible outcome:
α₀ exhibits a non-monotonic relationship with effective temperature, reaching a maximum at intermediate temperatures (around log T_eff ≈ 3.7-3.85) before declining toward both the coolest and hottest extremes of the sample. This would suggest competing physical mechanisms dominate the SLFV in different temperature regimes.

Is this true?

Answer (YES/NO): NO